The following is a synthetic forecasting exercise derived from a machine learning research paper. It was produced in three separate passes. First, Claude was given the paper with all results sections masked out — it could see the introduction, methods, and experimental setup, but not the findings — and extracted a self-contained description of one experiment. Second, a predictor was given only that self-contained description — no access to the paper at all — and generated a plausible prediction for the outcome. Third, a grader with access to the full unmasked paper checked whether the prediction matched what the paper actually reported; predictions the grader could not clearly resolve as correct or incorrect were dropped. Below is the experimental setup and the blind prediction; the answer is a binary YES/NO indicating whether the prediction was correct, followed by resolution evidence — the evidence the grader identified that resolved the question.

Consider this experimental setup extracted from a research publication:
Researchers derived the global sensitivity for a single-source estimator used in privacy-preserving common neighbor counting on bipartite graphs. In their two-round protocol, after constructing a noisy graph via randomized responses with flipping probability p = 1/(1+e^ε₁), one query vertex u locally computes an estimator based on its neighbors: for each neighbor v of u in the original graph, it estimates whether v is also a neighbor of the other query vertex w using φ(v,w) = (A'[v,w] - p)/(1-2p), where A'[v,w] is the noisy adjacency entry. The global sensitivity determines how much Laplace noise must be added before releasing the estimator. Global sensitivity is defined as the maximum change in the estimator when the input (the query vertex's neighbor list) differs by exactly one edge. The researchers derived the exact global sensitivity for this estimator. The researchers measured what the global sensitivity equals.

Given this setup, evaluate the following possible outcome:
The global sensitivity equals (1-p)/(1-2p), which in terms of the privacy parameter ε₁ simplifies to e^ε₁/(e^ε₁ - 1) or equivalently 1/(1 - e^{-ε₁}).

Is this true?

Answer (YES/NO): YES